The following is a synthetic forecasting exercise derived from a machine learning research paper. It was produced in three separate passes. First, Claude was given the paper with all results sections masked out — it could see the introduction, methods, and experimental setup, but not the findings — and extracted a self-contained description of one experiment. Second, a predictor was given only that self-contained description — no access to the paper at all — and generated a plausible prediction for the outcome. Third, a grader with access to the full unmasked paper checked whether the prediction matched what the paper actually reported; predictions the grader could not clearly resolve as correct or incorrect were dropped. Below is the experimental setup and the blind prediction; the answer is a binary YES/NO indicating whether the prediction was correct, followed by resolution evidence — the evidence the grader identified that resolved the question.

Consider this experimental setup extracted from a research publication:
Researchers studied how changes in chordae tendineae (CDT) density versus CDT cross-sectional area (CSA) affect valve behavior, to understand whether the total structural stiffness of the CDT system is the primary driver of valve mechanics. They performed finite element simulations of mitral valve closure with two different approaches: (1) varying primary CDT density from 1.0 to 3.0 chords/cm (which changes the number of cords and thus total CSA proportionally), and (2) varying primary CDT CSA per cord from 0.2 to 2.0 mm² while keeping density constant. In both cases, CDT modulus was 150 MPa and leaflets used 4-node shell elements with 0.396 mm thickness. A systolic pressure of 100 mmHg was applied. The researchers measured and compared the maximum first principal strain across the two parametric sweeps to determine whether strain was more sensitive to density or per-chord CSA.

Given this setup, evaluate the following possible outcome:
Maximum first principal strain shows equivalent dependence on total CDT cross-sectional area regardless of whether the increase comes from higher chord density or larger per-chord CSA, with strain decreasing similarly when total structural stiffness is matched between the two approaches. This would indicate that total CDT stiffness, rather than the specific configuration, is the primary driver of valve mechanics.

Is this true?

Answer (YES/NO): NO